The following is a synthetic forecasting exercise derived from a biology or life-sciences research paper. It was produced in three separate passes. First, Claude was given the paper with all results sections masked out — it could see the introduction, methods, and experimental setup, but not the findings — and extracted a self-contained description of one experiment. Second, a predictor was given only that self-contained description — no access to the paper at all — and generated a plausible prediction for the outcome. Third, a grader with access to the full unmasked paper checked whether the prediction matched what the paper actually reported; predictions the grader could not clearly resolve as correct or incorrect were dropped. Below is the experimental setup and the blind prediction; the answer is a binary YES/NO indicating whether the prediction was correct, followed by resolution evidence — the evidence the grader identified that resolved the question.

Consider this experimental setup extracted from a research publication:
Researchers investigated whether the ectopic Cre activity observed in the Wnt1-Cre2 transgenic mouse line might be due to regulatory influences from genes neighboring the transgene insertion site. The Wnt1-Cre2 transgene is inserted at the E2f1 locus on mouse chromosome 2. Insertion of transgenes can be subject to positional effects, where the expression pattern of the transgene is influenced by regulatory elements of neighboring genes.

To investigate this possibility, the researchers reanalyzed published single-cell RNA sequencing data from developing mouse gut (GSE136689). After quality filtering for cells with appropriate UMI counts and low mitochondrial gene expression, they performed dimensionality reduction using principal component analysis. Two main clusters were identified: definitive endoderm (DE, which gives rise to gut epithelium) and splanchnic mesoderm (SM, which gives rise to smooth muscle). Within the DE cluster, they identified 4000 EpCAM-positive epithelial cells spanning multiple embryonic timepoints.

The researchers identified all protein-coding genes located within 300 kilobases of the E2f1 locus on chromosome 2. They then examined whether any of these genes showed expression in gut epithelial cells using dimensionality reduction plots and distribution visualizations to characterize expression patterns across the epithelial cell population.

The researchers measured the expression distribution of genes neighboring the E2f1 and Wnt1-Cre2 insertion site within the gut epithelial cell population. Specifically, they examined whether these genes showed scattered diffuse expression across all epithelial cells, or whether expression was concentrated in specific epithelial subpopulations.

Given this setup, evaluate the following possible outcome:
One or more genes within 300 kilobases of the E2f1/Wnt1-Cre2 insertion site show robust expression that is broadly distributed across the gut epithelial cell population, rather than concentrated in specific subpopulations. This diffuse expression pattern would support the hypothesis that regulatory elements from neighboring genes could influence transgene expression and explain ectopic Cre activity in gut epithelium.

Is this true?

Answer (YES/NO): YES